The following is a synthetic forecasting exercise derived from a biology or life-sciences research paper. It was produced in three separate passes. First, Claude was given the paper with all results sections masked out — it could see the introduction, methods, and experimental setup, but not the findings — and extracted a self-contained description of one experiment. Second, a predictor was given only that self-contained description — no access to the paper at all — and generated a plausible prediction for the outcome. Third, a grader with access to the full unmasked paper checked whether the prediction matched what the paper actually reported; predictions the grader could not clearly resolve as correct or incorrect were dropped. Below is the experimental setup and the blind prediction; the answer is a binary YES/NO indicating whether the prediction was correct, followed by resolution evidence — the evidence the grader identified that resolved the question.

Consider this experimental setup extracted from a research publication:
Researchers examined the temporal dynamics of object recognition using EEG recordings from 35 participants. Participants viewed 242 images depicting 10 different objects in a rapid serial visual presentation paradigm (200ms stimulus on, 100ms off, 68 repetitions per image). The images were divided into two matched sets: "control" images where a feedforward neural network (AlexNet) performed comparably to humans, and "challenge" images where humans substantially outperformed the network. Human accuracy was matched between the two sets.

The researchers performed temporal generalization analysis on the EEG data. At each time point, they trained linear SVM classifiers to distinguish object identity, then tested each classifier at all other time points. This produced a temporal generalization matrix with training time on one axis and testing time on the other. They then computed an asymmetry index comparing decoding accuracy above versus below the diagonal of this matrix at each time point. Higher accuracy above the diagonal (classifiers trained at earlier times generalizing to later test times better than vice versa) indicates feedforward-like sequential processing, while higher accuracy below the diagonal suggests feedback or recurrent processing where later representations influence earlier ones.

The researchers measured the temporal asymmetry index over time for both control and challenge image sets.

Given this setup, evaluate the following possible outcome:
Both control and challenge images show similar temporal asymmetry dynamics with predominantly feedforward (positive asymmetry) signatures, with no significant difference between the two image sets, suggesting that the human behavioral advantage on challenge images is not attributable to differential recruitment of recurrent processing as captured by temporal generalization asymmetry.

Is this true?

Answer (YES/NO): NO